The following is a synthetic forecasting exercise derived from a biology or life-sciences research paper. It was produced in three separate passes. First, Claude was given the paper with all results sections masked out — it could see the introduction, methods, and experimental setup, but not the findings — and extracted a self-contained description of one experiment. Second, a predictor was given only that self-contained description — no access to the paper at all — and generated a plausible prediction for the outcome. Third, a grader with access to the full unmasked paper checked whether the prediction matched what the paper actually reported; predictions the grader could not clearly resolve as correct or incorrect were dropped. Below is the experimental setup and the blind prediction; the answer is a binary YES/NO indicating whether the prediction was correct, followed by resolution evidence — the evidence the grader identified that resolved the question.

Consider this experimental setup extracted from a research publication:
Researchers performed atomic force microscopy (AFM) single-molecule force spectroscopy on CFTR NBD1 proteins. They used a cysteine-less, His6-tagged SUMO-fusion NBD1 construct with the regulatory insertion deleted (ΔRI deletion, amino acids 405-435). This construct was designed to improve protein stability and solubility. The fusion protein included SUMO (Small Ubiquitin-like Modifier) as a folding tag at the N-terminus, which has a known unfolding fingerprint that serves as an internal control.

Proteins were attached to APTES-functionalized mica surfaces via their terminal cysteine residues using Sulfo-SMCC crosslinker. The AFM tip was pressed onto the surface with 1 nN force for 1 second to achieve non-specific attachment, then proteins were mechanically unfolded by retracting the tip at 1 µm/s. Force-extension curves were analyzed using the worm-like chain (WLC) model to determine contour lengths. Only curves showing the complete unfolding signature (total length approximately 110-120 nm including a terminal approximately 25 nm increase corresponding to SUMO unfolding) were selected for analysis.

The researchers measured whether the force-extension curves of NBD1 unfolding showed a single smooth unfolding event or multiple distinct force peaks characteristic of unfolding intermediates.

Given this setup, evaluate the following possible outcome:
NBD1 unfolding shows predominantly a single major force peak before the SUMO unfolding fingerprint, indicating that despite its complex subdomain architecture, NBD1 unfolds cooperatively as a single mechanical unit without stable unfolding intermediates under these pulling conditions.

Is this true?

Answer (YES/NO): NO